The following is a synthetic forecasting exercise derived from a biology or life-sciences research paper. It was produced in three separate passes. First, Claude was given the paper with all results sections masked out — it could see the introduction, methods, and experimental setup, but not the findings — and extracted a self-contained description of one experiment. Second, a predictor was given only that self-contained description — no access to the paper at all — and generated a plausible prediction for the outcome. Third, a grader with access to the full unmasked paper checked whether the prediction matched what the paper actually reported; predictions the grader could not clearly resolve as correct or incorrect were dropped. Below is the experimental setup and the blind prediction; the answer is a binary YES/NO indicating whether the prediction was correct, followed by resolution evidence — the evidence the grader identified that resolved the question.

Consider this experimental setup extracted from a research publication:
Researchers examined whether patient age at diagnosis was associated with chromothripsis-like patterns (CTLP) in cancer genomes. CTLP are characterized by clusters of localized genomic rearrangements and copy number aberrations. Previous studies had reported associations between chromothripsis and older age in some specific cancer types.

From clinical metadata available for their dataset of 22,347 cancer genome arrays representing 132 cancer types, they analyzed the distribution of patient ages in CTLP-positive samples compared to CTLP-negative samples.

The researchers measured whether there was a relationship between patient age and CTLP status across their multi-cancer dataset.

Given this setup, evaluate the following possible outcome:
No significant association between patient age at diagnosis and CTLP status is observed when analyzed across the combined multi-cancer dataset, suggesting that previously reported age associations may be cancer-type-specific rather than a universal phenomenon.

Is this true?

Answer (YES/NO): NO